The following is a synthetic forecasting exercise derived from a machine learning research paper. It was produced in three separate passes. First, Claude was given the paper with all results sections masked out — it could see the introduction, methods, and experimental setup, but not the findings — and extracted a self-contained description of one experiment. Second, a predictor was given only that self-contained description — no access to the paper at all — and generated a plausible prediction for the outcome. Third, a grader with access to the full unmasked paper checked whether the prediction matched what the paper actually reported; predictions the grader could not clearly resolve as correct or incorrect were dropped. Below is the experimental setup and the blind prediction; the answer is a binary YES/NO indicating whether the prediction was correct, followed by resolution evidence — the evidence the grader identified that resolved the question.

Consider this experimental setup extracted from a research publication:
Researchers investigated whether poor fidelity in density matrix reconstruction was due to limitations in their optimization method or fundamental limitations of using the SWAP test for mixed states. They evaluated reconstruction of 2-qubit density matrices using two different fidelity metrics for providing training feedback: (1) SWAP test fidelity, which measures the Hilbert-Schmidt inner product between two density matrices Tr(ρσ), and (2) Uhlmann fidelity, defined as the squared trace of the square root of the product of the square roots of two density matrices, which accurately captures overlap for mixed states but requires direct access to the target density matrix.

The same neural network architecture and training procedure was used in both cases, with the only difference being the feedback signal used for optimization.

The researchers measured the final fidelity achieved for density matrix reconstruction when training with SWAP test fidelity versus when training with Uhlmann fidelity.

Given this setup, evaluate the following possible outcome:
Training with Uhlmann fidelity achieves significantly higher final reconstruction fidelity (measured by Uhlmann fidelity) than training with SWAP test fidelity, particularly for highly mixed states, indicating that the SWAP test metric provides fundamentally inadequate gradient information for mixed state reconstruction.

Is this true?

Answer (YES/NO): YES